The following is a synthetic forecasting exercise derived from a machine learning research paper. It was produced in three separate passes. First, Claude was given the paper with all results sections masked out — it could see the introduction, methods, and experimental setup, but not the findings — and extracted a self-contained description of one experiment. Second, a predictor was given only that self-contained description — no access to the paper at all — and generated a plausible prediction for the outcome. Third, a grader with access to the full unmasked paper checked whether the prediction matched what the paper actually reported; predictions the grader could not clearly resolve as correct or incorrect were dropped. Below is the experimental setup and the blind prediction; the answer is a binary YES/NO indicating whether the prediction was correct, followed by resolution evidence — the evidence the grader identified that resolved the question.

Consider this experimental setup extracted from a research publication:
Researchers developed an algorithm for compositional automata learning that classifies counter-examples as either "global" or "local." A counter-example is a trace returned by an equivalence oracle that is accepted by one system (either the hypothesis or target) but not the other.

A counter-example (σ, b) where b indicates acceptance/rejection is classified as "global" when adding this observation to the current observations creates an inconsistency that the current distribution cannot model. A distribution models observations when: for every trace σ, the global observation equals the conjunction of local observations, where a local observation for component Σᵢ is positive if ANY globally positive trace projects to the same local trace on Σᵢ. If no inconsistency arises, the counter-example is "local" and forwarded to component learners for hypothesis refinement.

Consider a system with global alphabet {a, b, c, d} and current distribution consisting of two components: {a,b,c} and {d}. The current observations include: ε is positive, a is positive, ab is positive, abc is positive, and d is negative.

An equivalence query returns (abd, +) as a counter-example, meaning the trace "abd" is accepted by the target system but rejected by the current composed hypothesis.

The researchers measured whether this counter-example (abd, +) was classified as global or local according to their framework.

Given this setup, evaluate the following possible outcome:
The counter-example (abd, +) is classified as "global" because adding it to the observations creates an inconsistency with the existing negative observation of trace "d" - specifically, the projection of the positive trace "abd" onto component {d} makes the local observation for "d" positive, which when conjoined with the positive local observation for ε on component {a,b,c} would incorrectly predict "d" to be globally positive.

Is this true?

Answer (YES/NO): YES